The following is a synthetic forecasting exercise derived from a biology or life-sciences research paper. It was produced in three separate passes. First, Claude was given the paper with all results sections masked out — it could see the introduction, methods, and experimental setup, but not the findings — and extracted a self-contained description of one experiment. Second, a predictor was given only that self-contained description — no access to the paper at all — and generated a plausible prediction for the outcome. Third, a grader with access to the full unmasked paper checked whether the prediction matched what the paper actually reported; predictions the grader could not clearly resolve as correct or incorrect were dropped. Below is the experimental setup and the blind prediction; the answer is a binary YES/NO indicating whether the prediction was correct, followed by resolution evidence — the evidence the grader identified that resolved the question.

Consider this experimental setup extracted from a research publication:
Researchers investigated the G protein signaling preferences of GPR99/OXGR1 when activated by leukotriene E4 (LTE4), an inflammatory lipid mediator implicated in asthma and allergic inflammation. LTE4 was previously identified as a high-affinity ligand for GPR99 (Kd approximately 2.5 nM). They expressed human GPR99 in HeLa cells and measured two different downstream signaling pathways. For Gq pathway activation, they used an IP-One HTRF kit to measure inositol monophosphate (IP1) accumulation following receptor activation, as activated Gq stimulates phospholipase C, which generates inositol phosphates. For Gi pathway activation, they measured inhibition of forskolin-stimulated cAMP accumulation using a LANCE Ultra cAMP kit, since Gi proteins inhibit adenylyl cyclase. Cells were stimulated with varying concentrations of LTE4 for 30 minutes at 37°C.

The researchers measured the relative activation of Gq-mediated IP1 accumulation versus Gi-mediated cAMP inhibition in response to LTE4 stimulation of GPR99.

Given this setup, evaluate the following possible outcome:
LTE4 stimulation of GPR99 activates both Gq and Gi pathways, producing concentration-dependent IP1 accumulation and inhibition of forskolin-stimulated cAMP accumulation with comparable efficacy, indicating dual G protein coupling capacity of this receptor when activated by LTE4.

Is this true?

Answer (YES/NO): NO